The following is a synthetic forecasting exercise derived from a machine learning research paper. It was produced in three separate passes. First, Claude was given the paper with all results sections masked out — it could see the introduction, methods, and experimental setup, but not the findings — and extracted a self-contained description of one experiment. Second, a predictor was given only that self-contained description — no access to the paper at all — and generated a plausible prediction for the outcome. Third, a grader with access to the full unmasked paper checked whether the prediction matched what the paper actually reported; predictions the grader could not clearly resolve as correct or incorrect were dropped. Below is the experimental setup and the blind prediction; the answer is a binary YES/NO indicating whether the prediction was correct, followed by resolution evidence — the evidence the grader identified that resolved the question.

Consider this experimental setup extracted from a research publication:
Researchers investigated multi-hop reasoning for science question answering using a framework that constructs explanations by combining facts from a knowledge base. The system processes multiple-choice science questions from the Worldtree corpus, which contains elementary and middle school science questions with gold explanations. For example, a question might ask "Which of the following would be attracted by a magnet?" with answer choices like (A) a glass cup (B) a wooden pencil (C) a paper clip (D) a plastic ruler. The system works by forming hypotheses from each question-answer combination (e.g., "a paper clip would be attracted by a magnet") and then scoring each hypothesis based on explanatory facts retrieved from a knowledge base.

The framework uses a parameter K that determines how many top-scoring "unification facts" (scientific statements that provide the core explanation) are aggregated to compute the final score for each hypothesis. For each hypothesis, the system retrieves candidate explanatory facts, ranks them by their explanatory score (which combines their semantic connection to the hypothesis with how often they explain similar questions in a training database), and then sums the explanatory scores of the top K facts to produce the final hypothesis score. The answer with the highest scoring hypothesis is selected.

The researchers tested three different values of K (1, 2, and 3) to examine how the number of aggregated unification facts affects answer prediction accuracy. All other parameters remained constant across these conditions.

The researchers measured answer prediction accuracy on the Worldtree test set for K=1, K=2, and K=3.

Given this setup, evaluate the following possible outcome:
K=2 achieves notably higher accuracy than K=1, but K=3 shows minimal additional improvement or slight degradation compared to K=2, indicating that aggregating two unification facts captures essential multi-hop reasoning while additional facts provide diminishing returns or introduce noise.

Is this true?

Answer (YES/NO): YES